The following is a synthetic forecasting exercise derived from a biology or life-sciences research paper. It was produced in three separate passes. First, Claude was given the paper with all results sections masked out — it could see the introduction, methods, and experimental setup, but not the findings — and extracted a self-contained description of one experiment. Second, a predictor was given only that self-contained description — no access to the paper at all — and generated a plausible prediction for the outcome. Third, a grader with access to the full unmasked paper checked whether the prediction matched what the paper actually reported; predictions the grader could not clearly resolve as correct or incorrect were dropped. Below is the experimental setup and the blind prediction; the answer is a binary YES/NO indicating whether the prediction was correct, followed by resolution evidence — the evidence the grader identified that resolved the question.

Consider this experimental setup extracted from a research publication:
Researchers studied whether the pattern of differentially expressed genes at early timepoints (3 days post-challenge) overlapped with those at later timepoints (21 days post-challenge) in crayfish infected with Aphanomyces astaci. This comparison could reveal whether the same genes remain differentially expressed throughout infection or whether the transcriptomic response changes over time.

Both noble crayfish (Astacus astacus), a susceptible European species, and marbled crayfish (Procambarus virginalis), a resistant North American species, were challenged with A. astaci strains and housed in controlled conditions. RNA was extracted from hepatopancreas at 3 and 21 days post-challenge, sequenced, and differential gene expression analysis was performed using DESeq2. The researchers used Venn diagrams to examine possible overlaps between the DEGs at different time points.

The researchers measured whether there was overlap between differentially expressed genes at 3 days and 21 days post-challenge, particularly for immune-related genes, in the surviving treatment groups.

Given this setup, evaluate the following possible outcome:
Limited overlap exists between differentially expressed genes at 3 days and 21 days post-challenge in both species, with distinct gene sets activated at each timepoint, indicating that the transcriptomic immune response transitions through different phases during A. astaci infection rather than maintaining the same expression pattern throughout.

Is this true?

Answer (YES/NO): YES